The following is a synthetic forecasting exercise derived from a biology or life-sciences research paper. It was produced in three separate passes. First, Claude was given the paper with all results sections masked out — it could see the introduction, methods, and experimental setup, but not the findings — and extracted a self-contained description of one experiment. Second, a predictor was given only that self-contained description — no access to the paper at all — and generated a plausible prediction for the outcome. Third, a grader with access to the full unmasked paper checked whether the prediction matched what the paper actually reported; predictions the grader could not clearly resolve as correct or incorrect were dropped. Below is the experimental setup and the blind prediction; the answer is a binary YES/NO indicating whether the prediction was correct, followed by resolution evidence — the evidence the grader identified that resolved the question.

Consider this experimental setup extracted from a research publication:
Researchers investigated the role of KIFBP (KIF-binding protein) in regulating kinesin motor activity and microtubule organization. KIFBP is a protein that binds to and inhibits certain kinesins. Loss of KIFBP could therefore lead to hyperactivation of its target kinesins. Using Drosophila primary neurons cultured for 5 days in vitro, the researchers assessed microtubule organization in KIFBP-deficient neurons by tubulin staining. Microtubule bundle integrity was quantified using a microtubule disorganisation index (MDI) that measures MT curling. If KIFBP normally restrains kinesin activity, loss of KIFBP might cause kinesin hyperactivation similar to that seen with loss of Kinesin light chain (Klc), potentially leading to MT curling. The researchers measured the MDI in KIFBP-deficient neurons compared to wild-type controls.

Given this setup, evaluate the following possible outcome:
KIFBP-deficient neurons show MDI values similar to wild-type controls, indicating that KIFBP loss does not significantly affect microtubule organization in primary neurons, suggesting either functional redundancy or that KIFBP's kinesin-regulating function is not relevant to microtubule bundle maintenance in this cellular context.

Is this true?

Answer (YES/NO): NO